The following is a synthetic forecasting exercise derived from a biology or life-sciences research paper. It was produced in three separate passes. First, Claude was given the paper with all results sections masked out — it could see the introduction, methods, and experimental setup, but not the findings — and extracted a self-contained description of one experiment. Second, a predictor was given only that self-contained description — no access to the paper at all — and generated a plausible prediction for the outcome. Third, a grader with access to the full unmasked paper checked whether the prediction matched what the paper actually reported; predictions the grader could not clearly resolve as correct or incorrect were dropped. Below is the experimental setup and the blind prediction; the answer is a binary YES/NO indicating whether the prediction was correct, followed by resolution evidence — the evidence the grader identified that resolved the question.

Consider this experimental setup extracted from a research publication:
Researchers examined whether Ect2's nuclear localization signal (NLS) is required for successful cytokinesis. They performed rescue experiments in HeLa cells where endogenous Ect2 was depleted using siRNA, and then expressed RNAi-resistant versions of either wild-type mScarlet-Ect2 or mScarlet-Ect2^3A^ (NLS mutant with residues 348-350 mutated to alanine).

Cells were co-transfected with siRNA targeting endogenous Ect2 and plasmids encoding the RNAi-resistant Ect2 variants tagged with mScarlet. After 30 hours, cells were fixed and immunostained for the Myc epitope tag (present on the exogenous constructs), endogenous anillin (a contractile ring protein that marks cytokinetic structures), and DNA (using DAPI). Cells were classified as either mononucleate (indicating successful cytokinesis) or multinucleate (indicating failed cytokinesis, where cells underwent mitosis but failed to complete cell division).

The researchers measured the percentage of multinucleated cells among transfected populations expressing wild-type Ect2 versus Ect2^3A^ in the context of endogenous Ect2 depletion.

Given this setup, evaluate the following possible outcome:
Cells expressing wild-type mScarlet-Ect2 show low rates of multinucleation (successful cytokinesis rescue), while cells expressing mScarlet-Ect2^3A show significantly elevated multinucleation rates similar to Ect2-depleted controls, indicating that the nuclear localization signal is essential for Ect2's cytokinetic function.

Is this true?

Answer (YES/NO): NO